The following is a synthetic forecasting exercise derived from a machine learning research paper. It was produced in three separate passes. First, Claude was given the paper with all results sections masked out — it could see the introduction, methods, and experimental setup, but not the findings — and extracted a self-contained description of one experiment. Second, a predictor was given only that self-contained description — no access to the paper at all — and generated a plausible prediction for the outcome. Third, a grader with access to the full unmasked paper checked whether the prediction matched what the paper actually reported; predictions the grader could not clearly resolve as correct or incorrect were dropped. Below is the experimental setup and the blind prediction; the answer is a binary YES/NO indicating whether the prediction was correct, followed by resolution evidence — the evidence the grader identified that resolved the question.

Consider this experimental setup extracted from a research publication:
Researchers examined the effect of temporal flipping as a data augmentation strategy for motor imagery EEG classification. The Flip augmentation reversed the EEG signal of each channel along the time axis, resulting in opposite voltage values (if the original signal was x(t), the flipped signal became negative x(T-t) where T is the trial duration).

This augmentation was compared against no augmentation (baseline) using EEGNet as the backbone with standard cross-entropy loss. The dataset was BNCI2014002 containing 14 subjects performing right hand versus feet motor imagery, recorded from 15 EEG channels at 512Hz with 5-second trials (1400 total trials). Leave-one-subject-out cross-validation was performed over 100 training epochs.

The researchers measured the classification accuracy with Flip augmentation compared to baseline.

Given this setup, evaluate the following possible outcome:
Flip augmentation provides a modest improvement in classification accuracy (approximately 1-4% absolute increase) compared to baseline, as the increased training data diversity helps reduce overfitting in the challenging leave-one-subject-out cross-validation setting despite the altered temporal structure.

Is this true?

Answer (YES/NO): NO